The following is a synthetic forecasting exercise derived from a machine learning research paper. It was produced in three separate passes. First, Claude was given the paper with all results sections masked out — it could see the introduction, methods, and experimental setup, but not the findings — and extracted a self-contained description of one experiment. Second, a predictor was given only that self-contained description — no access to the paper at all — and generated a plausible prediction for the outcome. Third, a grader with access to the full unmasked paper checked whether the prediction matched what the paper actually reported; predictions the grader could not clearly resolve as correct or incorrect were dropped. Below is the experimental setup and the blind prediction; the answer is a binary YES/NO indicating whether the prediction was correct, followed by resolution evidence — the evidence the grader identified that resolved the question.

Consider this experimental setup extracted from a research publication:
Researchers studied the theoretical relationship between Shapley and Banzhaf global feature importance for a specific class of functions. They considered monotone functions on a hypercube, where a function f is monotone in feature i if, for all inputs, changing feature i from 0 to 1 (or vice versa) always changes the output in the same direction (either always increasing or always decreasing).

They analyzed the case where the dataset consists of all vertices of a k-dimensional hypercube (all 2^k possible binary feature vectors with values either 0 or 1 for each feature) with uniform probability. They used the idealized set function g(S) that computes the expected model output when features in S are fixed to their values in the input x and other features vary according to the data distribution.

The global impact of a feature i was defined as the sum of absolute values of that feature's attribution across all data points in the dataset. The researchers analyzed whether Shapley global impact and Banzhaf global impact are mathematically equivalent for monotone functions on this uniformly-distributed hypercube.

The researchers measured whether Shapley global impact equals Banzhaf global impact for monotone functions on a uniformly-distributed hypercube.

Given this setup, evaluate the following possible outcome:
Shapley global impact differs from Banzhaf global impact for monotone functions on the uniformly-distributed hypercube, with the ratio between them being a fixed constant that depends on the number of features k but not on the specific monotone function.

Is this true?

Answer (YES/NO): NO